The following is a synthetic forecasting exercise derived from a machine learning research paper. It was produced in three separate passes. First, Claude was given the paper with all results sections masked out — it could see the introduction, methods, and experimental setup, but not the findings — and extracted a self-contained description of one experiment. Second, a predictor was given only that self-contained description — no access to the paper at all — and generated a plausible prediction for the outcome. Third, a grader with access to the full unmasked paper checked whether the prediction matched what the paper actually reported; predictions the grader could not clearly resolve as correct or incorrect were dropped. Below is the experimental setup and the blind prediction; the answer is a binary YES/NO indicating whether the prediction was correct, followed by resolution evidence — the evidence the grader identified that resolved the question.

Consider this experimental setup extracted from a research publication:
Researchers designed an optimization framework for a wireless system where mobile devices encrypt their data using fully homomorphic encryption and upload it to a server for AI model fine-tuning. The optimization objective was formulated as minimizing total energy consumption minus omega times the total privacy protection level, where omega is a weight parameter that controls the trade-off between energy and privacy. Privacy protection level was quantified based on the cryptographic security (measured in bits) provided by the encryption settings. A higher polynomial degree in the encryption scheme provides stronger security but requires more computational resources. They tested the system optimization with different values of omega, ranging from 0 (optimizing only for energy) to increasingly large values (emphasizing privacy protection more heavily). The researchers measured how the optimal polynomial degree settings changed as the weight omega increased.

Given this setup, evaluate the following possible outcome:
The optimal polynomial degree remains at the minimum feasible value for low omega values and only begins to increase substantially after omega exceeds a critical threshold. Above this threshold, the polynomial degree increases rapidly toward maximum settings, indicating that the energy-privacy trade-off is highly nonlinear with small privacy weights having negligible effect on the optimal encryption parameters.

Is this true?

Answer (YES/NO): NO